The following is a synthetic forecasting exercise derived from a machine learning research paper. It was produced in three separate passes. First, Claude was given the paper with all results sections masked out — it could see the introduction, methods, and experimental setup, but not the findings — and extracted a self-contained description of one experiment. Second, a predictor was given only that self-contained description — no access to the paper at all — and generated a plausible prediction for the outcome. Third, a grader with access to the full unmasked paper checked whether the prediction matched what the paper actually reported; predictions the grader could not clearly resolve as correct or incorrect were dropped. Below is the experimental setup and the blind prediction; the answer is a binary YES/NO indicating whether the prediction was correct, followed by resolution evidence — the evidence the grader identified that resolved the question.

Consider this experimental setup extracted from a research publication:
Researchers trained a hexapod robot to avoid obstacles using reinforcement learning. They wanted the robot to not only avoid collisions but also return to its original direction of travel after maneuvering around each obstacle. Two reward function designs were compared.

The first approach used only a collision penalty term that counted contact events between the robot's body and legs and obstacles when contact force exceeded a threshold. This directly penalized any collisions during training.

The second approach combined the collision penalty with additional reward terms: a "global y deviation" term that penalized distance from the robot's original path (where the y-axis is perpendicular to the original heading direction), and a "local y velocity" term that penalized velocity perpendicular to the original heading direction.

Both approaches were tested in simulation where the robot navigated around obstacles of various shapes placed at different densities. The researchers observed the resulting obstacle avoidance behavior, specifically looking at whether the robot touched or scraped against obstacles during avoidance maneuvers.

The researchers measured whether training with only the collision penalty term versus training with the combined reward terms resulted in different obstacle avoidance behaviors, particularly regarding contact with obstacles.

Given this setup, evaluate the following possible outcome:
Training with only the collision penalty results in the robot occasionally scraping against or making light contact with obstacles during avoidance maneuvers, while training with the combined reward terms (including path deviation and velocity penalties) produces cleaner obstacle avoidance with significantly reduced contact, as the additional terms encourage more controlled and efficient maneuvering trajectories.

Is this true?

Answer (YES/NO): YES